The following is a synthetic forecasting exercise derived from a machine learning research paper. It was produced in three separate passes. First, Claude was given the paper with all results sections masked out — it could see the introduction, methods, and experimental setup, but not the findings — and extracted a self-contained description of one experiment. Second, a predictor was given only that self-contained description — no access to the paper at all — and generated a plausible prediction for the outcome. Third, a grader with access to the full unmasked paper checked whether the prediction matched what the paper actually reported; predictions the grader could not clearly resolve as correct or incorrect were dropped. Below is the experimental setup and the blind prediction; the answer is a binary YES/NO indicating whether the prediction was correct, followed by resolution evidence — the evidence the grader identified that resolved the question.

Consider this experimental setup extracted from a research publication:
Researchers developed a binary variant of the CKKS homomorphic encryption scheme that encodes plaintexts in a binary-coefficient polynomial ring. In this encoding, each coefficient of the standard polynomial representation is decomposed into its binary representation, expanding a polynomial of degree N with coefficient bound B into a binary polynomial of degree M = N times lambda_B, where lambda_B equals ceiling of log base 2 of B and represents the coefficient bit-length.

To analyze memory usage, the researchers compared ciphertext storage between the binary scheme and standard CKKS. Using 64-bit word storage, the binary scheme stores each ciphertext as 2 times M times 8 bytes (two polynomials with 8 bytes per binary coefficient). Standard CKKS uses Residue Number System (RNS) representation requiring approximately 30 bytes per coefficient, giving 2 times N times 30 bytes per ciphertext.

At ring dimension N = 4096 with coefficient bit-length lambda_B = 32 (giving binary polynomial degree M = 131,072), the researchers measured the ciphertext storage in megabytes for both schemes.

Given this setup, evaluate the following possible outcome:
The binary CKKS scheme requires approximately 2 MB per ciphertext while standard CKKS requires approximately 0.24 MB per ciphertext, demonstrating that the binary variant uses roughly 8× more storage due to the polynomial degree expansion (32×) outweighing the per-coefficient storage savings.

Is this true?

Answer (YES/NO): NO